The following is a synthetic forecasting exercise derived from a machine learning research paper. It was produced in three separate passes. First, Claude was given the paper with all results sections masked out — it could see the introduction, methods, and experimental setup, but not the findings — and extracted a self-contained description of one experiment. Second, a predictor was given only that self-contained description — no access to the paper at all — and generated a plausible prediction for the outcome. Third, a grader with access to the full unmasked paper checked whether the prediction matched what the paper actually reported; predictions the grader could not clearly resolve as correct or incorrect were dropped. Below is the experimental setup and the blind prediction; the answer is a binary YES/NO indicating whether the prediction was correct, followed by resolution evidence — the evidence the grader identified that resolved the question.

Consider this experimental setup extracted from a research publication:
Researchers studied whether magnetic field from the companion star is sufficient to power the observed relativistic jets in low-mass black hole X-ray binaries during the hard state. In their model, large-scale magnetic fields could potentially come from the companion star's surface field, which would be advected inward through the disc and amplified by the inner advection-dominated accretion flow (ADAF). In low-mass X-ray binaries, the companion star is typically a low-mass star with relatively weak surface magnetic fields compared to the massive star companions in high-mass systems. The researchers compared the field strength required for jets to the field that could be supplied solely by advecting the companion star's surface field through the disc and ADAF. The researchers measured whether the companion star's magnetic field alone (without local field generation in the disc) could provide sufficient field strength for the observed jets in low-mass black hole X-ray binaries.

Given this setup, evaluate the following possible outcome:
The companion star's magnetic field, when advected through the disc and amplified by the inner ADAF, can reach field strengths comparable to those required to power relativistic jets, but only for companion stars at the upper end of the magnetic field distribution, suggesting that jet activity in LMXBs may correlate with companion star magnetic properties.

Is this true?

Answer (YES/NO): NO